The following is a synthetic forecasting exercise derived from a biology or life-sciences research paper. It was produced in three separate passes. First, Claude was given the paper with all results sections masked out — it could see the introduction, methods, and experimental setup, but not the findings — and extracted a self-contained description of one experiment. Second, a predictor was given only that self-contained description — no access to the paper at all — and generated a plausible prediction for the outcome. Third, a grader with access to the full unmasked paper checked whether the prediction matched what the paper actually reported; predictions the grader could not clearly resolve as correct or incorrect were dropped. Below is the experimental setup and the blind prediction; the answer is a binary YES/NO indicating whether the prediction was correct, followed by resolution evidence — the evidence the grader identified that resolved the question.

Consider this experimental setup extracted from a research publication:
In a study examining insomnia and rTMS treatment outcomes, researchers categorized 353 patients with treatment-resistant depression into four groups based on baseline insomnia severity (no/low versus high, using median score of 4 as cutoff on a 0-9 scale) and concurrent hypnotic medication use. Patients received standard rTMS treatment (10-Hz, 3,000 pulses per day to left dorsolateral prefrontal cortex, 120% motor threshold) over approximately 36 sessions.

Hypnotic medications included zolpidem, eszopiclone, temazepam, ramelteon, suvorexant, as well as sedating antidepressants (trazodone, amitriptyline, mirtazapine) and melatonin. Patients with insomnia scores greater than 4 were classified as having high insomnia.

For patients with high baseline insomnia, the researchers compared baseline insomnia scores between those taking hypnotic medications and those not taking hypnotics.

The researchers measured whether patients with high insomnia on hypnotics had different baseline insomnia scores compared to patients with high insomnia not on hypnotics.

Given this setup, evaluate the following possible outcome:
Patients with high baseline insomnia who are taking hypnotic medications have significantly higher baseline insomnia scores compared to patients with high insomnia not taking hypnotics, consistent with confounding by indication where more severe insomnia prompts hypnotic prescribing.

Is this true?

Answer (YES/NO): NO